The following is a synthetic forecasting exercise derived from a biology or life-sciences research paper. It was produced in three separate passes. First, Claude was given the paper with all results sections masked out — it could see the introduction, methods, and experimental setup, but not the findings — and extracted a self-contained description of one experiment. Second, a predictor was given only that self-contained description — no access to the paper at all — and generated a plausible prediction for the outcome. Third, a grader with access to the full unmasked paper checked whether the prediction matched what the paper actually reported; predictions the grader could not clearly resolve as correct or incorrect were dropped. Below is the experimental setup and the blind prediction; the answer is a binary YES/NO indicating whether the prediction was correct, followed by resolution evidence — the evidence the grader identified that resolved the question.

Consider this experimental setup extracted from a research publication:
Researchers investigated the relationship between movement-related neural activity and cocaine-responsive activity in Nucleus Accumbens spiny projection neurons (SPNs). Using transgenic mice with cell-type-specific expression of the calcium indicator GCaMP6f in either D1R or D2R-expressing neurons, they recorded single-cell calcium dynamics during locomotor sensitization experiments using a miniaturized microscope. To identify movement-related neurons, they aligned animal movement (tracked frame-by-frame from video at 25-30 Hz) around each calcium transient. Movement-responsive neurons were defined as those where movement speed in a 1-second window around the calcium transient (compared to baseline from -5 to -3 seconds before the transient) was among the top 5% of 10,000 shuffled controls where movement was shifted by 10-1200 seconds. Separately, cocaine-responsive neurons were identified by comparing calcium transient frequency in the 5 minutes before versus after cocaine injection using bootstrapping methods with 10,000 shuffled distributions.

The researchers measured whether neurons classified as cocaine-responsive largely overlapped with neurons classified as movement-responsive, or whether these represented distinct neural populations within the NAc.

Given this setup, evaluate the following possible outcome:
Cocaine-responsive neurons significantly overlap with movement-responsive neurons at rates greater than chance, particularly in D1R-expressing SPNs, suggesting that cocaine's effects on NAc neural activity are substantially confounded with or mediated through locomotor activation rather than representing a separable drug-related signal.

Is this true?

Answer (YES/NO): NO